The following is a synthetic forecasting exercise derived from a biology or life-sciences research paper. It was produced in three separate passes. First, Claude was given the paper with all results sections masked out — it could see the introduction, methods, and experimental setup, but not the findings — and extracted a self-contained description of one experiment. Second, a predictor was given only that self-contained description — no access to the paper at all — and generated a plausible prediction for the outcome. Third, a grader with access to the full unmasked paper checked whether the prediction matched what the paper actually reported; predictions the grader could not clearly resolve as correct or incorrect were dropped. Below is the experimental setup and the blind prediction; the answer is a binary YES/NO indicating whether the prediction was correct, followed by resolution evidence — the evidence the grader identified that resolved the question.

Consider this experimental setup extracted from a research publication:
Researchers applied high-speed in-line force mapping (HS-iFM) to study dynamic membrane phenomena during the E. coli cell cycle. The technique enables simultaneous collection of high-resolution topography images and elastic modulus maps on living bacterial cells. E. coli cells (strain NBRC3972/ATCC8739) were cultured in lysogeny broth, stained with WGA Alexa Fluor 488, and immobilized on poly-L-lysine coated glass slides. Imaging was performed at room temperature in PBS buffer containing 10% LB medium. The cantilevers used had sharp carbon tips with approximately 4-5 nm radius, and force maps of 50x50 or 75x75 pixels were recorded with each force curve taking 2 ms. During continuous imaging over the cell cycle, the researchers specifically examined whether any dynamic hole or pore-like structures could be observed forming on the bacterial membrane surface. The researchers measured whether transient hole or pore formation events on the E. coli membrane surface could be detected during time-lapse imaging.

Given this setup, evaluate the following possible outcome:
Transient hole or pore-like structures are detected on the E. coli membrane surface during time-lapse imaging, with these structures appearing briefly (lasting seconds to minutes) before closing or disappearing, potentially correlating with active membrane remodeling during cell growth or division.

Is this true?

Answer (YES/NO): YES